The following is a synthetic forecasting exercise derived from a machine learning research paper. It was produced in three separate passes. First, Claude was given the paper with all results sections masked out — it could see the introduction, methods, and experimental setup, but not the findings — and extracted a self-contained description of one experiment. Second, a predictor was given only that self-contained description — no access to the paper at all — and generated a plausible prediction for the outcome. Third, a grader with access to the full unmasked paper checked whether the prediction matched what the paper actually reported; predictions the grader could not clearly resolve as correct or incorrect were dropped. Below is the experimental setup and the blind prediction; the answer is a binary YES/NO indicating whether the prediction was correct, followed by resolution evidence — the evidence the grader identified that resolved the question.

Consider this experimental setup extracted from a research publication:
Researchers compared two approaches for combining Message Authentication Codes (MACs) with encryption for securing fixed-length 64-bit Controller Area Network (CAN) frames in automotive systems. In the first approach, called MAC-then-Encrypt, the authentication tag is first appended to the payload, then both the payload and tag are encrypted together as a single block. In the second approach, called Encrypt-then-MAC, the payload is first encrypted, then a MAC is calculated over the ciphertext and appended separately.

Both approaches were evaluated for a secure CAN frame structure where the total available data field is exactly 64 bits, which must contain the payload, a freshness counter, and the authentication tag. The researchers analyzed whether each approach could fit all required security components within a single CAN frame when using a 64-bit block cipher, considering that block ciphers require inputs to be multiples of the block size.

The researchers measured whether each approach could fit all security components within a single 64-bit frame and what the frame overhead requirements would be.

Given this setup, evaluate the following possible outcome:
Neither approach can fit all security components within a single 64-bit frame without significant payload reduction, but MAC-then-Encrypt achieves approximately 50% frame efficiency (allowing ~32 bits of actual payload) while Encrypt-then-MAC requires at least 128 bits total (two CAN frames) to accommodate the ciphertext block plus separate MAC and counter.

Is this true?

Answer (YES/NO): YES